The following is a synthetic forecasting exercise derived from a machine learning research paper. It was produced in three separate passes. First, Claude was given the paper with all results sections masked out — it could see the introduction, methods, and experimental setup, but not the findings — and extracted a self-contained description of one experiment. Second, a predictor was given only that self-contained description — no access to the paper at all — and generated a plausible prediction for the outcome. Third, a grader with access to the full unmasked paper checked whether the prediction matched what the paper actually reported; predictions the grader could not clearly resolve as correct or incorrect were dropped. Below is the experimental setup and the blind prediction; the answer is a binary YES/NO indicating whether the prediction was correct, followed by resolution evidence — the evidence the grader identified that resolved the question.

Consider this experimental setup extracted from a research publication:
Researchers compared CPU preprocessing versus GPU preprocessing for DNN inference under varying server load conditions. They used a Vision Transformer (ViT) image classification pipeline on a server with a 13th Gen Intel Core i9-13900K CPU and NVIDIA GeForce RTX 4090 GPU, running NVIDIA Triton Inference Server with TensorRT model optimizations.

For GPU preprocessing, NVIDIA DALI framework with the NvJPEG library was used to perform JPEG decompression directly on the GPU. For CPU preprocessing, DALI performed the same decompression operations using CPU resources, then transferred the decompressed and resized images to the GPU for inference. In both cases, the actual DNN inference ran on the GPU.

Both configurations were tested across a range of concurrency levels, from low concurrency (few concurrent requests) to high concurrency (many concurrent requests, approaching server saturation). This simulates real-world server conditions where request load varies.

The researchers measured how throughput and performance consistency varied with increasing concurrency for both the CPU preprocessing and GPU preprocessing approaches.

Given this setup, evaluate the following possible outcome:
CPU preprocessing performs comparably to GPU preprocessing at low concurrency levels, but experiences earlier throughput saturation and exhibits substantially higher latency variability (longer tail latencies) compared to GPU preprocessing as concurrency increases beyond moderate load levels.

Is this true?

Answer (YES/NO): NO